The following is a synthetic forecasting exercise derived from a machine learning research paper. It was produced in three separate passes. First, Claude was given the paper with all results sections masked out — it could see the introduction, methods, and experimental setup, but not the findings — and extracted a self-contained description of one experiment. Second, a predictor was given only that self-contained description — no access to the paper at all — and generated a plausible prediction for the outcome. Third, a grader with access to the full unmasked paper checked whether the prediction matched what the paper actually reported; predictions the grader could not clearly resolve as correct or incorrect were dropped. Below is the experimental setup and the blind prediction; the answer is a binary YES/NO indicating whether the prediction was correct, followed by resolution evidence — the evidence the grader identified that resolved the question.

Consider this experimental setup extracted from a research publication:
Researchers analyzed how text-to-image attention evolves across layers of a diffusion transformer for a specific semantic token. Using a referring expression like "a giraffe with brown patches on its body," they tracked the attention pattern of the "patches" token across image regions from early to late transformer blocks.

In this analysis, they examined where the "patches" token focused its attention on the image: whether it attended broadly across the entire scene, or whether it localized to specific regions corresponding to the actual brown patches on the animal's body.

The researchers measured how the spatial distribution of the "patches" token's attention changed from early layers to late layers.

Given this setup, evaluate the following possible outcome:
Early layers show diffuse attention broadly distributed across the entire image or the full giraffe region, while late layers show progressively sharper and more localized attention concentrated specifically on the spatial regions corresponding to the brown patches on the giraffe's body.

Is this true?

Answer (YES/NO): YES